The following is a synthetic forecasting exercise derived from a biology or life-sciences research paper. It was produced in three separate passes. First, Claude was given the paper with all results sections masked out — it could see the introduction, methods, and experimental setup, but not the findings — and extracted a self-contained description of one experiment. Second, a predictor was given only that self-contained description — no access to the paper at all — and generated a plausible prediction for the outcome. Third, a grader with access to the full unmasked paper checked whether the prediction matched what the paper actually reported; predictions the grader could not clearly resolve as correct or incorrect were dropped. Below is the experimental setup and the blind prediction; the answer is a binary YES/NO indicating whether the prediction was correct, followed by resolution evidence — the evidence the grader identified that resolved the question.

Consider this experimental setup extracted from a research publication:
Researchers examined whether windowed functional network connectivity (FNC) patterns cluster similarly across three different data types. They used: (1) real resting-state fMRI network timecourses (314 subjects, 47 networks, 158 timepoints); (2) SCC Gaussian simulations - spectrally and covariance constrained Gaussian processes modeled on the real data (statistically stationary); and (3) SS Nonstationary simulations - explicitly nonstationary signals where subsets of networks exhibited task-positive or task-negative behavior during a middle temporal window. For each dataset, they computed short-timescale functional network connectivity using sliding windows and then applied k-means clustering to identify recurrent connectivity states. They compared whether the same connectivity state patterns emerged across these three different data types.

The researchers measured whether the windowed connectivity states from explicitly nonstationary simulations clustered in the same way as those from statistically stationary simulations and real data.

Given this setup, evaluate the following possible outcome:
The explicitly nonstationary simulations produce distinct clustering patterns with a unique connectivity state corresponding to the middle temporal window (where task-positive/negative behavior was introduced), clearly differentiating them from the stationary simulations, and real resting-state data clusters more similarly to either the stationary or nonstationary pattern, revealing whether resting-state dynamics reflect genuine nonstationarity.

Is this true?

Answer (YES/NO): NO